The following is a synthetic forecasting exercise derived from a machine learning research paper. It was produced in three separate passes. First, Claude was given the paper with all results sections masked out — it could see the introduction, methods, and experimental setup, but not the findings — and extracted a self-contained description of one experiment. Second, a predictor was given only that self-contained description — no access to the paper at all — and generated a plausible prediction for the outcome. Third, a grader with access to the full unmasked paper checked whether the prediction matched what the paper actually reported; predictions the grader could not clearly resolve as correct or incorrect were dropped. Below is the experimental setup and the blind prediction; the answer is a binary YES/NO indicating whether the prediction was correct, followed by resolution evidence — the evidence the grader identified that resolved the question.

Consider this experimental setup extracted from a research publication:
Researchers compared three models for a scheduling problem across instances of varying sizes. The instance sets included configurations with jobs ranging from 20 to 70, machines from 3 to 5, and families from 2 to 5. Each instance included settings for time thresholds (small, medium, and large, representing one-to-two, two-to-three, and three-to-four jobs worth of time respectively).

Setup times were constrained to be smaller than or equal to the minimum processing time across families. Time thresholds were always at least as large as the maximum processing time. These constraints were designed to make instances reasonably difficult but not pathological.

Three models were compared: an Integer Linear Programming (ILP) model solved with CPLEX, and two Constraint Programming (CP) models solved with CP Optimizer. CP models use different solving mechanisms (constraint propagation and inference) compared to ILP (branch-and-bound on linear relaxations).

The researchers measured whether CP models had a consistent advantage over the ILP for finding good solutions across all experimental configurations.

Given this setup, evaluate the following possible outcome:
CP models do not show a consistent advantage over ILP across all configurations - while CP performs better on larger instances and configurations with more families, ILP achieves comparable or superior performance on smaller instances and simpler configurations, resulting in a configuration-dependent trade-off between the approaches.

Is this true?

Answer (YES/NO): YES